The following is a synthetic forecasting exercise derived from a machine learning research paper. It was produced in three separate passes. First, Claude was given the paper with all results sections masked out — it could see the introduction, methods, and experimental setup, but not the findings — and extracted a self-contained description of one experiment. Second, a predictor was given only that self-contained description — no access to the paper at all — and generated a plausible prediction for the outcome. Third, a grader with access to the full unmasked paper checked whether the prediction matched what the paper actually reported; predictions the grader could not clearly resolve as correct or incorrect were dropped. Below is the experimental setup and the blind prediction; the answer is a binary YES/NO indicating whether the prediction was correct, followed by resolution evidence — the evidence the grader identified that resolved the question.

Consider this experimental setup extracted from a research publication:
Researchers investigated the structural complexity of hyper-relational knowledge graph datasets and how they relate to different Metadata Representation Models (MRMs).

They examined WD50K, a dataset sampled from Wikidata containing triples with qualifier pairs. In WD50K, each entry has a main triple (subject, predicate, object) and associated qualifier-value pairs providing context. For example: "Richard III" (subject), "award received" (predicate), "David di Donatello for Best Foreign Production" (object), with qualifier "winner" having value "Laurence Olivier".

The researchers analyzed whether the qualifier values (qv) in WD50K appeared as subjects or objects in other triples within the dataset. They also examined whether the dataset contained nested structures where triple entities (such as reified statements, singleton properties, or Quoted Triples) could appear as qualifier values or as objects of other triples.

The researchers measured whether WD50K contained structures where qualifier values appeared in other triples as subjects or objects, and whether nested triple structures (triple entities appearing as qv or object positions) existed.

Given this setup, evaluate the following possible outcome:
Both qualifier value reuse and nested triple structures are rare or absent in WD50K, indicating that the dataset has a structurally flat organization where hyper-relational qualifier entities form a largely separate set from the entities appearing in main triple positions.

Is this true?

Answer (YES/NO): YES